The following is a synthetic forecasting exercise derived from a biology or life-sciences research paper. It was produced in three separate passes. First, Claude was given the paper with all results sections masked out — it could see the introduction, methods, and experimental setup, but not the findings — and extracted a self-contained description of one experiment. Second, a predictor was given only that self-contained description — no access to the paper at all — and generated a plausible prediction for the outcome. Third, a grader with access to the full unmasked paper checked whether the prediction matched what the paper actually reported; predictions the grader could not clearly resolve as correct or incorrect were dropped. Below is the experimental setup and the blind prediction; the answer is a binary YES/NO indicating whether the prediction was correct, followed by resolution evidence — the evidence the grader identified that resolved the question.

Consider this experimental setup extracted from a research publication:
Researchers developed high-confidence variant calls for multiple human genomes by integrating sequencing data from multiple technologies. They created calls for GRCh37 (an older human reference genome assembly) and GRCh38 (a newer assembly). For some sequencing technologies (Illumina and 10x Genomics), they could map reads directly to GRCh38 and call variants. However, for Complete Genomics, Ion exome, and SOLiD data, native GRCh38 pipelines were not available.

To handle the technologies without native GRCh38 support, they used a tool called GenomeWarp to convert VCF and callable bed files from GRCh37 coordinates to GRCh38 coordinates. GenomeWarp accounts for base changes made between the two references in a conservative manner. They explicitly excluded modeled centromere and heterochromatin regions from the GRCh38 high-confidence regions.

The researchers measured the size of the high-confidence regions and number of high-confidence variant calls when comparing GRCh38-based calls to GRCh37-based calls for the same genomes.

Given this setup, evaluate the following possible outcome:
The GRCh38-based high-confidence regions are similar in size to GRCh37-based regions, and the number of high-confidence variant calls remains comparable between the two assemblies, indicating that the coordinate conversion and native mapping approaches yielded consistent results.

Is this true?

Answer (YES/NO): NO